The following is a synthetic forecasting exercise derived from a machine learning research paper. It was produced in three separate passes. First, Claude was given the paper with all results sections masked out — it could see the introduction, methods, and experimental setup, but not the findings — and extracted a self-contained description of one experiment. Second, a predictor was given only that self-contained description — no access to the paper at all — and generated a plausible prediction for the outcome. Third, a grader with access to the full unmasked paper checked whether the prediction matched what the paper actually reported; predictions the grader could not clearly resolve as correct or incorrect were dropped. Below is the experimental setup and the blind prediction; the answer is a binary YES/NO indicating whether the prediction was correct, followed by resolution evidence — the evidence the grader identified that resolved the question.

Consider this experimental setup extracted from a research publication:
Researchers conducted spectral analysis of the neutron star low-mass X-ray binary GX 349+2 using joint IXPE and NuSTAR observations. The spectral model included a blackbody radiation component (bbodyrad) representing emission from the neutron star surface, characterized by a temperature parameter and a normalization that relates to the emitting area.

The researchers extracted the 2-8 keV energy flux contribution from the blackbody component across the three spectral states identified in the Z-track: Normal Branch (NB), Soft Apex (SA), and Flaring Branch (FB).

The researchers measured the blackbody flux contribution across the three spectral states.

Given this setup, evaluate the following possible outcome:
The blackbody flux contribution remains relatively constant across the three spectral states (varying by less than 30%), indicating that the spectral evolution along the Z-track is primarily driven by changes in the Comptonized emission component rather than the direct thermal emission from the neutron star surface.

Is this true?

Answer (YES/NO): NO